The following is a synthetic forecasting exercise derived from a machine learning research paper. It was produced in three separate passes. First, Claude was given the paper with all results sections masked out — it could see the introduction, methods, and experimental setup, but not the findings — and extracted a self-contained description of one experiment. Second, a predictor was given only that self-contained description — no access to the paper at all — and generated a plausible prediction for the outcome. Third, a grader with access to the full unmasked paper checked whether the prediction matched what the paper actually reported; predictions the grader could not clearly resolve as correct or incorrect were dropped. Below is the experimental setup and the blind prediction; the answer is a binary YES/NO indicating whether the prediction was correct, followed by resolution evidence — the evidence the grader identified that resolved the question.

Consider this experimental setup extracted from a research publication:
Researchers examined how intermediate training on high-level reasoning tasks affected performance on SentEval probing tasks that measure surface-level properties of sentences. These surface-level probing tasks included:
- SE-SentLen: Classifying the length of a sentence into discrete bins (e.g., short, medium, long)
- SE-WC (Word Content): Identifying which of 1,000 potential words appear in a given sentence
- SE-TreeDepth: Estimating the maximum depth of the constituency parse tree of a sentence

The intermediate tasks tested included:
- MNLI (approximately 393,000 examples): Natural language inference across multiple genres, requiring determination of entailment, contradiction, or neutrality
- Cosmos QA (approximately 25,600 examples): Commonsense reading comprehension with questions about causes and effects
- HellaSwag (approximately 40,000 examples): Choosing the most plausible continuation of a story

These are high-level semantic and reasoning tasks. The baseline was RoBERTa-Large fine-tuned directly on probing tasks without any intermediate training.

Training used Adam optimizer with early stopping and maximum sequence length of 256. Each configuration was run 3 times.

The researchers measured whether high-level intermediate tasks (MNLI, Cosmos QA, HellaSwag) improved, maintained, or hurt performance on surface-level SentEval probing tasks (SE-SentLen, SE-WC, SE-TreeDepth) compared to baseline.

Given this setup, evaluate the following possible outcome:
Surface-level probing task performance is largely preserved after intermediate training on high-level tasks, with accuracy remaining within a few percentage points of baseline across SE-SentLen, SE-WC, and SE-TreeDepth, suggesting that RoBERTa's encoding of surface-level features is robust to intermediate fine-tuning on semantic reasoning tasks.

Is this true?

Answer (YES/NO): YES